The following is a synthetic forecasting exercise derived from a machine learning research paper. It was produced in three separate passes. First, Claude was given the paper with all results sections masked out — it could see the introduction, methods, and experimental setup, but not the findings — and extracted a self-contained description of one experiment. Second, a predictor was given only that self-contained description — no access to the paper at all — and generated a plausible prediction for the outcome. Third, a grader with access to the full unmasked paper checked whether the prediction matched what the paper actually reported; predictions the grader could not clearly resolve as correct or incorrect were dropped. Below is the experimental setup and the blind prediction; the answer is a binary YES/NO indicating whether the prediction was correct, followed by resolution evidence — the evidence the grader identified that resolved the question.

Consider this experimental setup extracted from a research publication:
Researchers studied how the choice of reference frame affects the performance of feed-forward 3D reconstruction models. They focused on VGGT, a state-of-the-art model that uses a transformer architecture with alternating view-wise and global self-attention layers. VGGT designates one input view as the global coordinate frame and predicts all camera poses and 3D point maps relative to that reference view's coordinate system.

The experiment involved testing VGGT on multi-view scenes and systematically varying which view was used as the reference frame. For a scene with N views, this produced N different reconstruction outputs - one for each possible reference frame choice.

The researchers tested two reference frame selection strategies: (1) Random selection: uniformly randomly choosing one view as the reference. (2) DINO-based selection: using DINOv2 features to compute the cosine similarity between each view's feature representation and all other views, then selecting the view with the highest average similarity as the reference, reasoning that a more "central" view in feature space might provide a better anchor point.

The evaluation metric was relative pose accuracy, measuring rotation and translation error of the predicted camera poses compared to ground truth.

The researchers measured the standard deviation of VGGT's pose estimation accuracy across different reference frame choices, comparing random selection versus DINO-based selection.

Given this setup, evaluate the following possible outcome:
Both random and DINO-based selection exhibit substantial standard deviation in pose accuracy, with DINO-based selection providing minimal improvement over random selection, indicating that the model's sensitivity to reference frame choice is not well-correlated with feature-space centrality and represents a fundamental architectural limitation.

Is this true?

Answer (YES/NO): YES